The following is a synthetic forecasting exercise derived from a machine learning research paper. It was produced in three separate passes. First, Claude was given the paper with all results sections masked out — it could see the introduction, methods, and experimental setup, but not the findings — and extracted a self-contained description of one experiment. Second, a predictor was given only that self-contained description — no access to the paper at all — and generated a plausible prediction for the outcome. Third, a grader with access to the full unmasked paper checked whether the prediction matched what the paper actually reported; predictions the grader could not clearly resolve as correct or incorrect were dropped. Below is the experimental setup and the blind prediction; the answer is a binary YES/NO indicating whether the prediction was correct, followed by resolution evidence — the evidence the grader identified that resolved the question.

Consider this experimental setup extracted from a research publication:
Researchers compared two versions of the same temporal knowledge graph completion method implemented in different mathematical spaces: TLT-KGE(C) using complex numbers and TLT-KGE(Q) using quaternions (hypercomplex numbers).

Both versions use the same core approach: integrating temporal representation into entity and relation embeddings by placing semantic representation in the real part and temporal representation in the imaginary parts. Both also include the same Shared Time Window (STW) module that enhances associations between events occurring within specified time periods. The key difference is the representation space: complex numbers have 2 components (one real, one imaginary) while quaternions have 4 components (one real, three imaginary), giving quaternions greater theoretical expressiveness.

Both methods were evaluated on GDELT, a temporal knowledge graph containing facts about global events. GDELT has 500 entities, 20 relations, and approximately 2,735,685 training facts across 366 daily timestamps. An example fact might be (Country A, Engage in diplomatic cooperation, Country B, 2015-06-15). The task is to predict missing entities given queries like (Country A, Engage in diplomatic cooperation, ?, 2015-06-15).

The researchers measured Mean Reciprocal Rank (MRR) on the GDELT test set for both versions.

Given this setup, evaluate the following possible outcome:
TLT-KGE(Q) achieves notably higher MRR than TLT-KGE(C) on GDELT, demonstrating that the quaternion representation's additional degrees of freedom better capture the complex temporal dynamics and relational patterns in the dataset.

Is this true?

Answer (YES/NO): NO